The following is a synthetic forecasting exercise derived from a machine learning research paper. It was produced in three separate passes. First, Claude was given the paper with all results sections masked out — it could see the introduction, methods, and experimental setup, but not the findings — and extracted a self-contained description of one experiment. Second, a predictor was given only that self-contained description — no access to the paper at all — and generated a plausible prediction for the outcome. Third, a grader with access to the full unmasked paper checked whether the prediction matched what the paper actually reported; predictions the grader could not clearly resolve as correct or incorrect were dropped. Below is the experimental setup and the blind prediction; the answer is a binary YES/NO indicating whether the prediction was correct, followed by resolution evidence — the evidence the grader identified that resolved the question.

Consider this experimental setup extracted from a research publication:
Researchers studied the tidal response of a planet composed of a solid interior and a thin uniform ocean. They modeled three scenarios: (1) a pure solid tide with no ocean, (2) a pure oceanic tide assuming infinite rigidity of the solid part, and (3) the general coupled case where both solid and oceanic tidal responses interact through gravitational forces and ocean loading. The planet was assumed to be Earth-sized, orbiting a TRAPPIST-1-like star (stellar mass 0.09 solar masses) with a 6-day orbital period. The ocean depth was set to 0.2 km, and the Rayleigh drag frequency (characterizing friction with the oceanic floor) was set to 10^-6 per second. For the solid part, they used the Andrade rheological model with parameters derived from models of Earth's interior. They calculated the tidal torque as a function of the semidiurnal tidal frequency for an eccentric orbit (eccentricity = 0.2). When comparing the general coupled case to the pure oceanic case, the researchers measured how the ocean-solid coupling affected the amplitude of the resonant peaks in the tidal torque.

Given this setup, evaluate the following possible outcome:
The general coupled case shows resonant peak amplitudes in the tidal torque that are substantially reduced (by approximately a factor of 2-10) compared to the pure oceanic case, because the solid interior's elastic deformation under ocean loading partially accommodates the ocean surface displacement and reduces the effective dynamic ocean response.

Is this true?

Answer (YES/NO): YES